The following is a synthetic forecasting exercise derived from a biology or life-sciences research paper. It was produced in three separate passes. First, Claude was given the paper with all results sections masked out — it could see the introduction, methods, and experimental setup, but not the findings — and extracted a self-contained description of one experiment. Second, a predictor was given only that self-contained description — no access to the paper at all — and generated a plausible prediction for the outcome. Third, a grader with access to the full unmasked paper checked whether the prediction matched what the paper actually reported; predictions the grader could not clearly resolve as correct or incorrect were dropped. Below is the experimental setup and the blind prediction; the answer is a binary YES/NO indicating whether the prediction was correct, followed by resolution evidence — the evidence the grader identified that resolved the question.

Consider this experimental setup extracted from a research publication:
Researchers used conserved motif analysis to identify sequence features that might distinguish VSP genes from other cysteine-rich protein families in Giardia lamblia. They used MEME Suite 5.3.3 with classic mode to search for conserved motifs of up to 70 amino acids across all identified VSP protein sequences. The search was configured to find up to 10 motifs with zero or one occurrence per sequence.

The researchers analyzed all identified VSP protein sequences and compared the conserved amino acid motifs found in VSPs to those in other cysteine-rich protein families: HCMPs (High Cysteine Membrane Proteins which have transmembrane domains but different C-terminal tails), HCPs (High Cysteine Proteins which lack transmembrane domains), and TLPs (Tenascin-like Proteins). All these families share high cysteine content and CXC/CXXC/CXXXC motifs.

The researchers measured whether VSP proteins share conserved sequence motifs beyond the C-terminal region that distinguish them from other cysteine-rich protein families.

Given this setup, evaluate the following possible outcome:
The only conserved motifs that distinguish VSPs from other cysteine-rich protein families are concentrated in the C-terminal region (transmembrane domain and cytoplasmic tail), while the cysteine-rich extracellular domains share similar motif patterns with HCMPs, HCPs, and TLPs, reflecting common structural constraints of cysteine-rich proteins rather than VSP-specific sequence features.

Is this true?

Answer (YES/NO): YES